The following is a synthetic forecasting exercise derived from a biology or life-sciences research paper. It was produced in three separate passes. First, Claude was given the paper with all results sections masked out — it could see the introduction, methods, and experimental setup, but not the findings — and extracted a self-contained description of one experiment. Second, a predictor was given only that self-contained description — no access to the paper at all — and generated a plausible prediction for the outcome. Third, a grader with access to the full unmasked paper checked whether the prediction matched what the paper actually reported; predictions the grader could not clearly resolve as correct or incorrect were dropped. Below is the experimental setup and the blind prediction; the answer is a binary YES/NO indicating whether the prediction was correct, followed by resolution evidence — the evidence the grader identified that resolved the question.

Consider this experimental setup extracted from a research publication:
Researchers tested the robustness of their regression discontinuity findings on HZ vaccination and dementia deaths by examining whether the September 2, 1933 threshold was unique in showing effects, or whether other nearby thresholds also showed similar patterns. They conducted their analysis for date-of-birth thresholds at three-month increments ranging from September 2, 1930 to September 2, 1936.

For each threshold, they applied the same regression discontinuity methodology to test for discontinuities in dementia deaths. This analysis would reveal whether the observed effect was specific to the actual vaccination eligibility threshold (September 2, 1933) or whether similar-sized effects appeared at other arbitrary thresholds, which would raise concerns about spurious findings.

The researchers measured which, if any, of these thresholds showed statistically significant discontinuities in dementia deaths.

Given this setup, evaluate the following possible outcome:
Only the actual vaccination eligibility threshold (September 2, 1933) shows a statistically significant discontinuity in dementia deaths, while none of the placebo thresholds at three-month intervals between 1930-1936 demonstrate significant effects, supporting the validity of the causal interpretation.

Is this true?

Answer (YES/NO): YES